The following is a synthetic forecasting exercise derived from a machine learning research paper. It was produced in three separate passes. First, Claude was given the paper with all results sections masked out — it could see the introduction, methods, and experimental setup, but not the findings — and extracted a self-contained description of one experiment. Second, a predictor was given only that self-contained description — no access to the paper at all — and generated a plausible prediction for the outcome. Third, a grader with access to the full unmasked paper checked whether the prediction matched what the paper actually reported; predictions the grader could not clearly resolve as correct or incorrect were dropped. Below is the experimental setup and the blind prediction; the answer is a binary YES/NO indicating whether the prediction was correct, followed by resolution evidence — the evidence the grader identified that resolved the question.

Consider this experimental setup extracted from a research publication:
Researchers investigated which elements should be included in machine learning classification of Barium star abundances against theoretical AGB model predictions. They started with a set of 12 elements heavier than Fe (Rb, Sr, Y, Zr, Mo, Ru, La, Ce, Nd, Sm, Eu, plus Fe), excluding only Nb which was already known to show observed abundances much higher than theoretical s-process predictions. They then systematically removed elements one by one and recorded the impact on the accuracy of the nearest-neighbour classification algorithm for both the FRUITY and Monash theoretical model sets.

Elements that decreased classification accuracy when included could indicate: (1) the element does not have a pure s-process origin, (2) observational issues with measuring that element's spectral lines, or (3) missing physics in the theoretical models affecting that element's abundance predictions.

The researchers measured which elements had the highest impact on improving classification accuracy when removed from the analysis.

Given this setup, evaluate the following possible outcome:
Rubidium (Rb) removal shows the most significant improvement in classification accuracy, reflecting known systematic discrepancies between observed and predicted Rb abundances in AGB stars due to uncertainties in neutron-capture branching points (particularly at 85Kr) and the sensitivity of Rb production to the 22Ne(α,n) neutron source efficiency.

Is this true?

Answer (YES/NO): NO